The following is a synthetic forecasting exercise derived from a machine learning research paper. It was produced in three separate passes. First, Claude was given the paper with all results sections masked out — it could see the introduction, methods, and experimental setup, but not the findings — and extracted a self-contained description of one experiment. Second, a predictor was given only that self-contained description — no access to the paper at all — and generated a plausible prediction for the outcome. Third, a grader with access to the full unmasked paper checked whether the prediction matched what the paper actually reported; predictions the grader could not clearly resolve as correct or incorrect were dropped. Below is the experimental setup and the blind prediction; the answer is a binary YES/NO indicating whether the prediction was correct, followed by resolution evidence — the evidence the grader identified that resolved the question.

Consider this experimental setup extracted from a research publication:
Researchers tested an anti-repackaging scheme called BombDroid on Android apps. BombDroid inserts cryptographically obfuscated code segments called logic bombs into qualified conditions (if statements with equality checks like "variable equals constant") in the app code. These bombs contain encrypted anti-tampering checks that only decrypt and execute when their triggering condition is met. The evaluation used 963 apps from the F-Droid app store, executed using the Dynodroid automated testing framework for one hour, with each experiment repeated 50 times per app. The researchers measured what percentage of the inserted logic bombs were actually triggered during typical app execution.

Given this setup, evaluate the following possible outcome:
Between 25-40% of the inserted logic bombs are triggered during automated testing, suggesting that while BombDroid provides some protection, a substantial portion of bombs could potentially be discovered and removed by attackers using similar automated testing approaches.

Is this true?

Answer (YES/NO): NO